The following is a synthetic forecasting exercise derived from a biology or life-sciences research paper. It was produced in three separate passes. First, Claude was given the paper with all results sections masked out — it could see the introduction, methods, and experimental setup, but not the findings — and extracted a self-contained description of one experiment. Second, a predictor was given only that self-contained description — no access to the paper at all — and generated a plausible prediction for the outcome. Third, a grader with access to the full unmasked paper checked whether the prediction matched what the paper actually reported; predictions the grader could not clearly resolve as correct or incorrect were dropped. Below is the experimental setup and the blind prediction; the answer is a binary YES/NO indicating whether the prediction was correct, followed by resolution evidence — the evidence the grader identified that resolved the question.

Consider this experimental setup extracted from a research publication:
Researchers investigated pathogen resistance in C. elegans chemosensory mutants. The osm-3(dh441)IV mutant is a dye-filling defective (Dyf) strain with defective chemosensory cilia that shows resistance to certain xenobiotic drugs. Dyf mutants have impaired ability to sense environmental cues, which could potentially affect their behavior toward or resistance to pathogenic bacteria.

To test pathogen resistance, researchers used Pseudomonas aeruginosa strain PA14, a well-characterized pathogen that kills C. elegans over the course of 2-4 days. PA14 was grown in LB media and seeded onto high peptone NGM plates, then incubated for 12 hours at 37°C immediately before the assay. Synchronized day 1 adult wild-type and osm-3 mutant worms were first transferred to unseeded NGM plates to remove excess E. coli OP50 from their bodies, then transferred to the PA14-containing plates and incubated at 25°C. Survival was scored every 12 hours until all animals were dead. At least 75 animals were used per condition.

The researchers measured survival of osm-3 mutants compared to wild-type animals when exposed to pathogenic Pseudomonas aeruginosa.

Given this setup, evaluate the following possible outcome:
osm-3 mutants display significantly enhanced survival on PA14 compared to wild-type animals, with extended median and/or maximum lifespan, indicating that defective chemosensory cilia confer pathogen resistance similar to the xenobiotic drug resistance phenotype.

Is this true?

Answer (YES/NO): YES